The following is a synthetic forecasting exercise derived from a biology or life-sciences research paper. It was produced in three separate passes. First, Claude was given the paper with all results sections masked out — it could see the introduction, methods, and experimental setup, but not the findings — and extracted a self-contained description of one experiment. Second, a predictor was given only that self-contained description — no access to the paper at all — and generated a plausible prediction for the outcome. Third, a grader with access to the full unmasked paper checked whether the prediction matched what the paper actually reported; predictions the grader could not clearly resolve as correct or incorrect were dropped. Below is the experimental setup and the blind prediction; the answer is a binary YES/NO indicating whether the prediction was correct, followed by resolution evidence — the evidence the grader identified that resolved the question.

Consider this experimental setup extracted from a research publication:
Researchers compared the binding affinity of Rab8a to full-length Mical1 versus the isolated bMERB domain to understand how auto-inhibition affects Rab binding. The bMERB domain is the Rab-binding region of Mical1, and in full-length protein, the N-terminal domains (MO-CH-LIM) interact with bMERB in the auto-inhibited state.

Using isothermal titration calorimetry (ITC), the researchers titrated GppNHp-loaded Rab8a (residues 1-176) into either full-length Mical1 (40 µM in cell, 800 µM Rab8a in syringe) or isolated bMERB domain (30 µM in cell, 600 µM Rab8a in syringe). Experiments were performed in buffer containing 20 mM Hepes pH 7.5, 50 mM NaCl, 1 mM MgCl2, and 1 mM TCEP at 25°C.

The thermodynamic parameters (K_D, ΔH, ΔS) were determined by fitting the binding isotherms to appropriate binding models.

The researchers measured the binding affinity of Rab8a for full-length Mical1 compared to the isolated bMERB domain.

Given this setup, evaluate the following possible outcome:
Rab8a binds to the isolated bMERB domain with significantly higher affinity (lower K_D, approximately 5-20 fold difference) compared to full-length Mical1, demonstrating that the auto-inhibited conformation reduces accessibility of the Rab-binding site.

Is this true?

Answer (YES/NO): NO